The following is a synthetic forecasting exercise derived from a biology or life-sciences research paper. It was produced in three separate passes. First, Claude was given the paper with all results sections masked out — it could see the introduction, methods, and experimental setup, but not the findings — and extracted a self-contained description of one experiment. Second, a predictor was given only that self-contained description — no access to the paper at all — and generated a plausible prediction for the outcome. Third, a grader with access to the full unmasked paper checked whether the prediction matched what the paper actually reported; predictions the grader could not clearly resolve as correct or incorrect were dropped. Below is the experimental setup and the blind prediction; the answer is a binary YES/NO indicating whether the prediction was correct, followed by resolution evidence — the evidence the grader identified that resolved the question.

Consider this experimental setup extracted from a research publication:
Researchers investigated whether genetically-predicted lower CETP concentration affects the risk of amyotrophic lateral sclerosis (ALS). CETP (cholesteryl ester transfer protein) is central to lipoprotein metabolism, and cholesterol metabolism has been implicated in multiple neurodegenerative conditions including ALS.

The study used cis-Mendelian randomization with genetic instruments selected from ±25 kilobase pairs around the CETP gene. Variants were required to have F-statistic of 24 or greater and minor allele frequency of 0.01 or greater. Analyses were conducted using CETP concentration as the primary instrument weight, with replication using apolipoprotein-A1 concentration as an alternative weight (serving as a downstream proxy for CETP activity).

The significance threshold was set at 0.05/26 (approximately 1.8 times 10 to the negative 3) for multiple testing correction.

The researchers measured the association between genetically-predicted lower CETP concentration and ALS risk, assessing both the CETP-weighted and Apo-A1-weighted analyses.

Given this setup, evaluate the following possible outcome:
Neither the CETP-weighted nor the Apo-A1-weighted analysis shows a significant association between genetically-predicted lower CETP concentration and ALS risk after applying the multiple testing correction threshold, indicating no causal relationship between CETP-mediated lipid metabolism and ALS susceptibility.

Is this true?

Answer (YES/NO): NO